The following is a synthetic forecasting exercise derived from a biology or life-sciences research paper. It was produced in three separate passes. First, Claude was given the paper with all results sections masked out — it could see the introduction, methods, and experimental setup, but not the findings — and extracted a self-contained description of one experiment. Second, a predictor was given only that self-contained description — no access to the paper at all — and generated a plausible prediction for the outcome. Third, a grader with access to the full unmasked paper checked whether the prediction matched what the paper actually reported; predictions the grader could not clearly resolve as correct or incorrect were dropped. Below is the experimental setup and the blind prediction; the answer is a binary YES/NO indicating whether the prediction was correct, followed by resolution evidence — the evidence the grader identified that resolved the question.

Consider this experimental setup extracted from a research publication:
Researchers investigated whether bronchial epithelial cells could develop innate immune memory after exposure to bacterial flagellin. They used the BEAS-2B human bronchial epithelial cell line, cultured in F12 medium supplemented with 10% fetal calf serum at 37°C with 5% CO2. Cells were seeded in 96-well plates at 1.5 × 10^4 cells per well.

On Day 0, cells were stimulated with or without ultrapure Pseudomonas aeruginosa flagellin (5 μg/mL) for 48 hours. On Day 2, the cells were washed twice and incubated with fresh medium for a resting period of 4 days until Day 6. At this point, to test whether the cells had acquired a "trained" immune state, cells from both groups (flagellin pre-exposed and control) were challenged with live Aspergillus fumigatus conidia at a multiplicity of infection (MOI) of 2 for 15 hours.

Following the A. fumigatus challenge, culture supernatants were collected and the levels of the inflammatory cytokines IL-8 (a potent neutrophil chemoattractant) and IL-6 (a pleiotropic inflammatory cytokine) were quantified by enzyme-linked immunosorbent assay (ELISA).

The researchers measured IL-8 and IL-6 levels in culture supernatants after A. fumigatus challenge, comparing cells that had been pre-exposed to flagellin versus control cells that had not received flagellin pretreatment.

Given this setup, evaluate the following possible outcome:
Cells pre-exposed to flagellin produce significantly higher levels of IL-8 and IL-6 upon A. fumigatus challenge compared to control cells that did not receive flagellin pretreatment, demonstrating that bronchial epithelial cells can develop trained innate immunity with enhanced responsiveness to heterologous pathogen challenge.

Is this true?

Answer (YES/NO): YES